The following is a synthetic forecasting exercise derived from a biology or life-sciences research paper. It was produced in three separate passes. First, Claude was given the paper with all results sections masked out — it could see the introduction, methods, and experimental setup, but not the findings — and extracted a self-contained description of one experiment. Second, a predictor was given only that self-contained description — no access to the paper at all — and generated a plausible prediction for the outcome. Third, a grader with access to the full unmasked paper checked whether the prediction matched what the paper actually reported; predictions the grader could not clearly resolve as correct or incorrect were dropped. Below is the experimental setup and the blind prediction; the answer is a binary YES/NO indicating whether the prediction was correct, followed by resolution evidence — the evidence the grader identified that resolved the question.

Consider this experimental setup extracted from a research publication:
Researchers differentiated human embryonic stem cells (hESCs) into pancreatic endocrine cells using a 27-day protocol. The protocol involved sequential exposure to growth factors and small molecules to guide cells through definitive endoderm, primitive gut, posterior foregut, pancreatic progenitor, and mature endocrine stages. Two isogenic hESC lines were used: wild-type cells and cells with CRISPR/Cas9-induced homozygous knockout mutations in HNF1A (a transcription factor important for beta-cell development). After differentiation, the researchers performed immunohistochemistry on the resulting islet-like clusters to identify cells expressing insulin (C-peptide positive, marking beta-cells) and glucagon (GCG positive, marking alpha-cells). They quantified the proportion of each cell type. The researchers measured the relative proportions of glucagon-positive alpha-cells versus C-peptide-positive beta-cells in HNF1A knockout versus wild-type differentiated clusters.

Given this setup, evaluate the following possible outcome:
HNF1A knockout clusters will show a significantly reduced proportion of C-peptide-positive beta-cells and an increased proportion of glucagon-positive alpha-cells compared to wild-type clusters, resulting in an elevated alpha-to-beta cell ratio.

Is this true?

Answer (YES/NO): NO